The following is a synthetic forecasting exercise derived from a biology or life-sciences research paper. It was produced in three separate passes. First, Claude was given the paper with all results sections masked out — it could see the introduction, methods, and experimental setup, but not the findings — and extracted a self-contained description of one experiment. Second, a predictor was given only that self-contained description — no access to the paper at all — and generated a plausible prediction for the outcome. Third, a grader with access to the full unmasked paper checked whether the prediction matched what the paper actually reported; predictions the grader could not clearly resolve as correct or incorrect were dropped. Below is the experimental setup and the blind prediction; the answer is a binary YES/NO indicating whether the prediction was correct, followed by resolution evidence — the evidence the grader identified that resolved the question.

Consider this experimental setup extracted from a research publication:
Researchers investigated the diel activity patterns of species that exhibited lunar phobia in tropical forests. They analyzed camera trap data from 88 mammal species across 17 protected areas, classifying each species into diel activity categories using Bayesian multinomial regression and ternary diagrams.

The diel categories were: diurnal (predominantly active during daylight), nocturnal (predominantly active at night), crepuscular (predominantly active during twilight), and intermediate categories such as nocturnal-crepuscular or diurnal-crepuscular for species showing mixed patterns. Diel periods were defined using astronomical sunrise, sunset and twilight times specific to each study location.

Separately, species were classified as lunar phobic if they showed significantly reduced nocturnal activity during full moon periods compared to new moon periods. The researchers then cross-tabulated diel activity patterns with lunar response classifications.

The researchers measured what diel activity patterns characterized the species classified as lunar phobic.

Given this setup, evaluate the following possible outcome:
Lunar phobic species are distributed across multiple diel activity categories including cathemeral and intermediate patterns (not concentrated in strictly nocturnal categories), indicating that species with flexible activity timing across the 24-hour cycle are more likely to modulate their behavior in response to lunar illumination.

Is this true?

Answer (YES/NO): NO